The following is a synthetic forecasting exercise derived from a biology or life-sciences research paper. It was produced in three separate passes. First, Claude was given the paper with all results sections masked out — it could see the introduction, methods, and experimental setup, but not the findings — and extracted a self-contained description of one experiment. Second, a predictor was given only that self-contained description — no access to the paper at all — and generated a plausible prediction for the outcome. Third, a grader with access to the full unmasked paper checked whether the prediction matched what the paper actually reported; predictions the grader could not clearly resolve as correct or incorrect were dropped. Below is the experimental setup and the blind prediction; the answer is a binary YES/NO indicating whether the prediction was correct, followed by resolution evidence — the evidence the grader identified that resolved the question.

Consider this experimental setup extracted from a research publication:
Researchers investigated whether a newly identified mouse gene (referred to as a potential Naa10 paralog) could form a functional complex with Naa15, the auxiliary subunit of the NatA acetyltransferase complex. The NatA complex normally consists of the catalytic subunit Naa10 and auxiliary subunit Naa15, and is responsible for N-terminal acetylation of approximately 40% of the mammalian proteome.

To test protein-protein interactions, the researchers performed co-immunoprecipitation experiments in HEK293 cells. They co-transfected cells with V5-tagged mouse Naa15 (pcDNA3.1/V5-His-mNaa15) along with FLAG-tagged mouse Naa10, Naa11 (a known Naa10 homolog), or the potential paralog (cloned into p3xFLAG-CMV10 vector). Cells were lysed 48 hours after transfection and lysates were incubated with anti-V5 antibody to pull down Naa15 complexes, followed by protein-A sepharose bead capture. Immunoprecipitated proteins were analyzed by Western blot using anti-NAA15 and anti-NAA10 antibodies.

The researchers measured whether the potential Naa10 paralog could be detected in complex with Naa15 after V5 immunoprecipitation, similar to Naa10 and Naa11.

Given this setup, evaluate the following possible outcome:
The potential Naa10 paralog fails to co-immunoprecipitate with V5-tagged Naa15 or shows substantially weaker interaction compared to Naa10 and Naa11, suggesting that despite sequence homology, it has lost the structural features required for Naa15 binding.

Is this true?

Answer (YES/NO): NO